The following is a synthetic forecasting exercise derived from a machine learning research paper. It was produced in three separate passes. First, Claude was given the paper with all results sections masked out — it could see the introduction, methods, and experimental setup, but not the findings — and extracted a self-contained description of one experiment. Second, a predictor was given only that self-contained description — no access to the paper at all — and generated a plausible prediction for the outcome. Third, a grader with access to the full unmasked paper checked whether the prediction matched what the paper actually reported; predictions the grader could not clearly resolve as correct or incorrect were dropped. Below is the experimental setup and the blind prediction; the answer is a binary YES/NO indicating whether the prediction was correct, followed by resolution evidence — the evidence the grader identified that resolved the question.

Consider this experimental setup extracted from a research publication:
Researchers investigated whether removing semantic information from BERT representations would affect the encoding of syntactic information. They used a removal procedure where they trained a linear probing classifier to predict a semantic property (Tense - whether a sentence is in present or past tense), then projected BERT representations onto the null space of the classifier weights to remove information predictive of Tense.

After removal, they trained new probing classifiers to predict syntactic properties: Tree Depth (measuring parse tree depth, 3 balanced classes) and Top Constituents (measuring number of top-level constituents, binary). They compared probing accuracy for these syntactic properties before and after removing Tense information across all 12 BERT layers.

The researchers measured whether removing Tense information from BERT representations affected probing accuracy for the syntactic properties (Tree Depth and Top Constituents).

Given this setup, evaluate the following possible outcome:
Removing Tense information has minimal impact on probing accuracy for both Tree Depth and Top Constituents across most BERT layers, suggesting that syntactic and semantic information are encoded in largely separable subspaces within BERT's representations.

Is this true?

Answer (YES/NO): YES